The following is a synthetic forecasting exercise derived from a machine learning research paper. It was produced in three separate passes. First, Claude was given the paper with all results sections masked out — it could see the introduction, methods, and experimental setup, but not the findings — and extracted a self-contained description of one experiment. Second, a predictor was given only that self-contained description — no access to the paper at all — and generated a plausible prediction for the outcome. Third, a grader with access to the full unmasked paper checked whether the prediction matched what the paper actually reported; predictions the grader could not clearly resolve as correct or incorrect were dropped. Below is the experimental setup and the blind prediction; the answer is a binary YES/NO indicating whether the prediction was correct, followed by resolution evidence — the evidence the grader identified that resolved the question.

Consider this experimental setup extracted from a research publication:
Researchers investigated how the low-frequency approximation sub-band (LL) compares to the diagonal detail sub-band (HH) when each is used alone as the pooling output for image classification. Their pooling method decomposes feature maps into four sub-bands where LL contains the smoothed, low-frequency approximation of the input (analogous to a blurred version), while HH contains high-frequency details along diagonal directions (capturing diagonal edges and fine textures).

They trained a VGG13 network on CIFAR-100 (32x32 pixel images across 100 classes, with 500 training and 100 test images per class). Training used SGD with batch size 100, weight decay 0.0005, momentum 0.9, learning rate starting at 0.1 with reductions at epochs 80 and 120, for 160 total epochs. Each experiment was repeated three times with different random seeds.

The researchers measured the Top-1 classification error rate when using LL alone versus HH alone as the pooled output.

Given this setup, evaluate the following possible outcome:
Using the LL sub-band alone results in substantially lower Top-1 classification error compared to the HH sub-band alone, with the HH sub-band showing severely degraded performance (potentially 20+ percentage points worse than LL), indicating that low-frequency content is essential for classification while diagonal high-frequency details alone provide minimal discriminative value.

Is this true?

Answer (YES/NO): NO